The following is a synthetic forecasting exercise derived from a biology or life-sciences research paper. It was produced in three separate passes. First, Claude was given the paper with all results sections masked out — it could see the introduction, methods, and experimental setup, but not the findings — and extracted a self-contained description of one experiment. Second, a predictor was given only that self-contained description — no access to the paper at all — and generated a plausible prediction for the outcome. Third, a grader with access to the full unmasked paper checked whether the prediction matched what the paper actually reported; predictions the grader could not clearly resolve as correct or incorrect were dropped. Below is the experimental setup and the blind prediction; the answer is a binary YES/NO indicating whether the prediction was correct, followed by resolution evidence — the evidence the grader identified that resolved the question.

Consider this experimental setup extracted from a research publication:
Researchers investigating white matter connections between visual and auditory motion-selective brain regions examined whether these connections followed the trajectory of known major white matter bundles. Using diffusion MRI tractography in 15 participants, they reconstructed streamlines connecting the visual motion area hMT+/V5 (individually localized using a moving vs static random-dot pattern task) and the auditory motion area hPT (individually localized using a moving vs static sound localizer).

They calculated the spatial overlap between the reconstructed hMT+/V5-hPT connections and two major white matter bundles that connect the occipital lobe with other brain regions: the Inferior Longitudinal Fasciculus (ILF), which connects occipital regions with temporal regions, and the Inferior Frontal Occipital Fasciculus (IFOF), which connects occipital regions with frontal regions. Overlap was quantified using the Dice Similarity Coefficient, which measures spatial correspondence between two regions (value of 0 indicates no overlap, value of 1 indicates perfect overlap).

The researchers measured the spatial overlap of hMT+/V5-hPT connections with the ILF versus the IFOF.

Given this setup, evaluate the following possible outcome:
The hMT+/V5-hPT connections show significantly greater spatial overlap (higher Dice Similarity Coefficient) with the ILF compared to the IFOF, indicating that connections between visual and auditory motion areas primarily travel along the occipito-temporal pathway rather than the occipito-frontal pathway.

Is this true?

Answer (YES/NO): NO